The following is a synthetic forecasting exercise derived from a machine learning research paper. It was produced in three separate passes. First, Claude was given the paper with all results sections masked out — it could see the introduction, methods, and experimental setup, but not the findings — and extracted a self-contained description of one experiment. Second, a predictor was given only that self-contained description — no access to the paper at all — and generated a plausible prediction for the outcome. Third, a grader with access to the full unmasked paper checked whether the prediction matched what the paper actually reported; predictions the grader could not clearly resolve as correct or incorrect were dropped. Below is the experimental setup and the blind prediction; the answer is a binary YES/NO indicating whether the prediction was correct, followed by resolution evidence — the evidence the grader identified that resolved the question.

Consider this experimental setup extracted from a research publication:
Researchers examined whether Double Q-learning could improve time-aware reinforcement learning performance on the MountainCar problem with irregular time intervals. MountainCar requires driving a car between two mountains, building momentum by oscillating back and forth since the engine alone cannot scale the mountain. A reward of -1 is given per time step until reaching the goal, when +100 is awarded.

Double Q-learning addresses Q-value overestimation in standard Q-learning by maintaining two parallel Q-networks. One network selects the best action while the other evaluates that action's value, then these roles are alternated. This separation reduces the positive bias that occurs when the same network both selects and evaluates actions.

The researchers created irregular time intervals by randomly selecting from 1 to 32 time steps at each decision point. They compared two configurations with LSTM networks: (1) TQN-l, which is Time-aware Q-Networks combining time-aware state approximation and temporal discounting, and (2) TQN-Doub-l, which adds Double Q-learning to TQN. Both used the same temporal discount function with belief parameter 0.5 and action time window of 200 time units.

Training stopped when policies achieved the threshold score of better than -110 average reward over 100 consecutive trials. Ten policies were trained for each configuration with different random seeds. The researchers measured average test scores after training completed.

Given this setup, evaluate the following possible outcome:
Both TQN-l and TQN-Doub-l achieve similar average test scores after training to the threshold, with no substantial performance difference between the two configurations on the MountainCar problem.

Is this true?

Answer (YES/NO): YES